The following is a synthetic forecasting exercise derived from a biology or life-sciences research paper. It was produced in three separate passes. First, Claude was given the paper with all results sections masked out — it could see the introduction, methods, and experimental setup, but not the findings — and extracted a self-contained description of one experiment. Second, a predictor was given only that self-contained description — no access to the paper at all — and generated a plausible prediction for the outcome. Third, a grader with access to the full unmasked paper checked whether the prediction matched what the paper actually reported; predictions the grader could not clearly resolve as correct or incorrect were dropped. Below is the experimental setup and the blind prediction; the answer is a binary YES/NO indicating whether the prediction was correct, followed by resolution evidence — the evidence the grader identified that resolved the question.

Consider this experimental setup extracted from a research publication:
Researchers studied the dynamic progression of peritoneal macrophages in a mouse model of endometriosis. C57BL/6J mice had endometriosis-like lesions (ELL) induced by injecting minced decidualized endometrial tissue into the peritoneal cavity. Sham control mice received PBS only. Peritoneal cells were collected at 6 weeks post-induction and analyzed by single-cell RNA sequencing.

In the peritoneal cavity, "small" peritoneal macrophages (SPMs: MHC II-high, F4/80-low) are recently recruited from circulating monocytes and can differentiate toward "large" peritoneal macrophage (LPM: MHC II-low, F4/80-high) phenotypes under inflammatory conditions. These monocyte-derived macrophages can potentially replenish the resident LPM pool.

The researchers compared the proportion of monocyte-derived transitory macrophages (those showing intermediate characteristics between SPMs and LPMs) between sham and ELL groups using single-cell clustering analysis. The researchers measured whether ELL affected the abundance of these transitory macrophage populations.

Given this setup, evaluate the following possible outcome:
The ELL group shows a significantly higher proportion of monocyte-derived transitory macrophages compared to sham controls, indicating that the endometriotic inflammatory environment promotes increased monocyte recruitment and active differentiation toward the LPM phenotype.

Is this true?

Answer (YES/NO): YES